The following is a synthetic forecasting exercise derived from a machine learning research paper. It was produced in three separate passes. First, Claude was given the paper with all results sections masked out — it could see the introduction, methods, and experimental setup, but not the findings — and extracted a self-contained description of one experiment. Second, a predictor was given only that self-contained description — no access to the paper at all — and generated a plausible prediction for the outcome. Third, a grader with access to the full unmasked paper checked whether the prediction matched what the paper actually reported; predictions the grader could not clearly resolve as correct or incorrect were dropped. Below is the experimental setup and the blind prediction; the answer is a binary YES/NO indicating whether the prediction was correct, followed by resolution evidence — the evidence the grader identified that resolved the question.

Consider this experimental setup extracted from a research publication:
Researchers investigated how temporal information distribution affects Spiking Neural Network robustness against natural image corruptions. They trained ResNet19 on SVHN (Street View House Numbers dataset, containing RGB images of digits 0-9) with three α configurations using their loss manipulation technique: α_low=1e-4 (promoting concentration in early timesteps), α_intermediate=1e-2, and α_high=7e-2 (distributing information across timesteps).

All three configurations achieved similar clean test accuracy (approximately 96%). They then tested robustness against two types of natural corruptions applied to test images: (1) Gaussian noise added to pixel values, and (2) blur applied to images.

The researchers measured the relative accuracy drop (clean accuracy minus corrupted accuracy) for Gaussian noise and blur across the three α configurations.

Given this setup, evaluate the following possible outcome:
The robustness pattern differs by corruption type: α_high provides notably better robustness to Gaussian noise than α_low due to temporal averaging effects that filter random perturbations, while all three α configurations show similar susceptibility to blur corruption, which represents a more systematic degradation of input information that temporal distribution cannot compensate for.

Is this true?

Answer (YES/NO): NO